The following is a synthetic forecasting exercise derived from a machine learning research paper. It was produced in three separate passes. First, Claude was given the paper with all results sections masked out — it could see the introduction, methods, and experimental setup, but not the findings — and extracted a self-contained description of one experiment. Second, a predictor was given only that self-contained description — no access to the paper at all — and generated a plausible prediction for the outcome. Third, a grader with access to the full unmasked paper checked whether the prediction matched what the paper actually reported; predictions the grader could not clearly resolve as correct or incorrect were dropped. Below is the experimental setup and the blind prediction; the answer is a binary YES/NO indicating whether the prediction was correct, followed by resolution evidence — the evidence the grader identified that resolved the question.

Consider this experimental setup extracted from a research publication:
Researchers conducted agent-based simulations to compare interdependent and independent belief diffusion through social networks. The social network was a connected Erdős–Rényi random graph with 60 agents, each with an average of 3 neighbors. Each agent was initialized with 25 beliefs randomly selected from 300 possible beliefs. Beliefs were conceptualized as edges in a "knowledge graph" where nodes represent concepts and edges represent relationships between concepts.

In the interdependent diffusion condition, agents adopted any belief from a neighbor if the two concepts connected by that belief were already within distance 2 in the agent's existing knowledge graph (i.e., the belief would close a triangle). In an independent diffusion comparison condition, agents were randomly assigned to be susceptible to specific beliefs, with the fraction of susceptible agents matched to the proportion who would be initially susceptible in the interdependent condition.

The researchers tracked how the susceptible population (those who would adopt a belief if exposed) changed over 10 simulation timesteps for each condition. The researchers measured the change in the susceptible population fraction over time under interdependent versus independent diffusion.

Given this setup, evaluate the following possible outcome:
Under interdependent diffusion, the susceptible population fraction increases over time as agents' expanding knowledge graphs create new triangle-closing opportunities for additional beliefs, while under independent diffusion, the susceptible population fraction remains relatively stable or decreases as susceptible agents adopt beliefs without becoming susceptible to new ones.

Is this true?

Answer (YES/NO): YES